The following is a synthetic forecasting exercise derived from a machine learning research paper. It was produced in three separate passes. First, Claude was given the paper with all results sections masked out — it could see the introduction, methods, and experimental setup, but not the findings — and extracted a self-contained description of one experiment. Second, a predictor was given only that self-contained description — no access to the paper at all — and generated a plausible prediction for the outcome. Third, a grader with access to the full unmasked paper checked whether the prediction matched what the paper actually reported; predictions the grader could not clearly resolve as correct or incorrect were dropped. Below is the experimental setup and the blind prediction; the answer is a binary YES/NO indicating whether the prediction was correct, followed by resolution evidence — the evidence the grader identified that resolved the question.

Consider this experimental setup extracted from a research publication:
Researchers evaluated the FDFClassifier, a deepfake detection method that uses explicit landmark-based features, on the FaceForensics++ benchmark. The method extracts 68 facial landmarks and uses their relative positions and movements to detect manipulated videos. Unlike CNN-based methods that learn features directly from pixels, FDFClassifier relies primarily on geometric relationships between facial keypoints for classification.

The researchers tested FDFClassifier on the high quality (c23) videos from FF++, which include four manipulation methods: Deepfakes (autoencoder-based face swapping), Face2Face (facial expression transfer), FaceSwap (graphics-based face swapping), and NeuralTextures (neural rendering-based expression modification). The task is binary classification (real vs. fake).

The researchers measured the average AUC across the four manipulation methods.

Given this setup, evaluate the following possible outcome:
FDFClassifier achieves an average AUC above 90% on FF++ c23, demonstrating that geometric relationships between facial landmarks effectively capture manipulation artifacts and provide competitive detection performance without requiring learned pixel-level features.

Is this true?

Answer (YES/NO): NO